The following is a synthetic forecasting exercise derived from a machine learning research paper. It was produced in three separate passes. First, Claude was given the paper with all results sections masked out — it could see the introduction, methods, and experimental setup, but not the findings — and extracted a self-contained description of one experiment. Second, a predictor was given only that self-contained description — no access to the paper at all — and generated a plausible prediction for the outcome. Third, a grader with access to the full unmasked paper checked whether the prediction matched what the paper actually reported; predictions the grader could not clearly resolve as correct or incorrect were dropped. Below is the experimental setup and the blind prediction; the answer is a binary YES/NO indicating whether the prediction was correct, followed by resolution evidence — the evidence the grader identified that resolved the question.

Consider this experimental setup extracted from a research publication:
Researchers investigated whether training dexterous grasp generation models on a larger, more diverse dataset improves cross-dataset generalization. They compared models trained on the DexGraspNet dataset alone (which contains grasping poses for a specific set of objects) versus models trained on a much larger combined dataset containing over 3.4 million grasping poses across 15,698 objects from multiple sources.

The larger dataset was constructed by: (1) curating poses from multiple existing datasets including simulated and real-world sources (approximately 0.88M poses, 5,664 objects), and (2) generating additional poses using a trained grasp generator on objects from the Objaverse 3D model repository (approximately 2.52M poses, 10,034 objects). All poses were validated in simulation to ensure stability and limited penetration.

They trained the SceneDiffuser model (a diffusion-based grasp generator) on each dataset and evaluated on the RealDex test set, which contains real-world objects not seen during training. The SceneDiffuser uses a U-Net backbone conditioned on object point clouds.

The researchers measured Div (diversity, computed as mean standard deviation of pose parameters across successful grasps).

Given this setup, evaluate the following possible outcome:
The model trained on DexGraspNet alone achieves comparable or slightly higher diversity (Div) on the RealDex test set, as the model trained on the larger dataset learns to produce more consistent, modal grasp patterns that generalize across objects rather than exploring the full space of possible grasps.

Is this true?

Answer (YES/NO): NO